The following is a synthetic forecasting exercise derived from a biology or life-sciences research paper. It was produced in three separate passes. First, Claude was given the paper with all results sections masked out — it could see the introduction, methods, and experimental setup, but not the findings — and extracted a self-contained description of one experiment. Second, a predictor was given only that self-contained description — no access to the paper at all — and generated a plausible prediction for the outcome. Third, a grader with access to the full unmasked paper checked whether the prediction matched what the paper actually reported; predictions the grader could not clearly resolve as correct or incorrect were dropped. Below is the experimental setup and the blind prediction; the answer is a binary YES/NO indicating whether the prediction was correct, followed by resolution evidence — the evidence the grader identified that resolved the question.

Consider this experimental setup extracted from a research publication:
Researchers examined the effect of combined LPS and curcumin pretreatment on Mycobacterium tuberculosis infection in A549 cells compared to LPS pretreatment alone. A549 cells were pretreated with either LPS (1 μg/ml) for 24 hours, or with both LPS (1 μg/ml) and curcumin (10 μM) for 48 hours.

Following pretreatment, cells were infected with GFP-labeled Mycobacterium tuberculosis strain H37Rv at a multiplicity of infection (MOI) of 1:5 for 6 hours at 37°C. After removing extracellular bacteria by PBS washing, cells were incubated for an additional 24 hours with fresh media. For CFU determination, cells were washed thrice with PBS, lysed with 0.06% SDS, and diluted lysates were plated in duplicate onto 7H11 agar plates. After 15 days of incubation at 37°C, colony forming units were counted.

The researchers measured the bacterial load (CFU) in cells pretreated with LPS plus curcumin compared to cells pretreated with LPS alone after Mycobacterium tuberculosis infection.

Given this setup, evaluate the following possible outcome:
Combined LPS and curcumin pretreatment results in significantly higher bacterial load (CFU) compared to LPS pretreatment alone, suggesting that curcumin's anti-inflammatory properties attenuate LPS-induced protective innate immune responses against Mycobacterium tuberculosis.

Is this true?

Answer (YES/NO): NO